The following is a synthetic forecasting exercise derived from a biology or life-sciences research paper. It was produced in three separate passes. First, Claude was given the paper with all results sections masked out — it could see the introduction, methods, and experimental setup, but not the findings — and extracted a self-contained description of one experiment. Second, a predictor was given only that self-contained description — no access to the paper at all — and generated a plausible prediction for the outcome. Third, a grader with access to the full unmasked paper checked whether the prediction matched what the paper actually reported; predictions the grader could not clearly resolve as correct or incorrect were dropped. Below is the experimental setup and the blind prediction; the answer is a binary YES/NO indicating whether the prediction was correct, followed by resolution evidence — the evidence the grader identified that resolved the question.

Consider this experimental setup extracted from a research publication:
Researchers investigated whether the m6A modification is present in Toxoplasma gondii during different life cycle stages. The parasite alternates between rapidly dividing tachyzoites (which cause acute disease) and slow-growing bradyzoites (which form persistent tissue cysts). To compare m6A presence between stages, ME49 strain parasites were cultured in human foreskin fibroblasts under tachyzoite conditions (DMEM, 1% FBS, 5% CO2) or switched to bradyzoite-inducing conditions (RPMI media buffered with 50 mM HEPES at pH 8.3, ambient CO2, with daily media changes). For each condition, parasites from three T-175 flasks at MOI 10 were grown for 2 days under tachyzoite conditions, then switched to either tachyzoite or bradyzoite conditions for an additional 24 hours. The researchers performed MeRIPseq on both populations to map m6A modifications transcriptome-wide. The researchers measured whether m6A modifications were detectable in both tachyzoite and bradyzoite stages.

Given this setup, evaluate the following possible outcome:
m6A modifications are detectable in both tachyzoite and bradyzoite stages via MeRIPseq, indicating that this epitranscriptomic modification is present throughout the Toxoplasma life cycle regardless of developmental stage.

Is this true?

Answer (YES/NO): YES